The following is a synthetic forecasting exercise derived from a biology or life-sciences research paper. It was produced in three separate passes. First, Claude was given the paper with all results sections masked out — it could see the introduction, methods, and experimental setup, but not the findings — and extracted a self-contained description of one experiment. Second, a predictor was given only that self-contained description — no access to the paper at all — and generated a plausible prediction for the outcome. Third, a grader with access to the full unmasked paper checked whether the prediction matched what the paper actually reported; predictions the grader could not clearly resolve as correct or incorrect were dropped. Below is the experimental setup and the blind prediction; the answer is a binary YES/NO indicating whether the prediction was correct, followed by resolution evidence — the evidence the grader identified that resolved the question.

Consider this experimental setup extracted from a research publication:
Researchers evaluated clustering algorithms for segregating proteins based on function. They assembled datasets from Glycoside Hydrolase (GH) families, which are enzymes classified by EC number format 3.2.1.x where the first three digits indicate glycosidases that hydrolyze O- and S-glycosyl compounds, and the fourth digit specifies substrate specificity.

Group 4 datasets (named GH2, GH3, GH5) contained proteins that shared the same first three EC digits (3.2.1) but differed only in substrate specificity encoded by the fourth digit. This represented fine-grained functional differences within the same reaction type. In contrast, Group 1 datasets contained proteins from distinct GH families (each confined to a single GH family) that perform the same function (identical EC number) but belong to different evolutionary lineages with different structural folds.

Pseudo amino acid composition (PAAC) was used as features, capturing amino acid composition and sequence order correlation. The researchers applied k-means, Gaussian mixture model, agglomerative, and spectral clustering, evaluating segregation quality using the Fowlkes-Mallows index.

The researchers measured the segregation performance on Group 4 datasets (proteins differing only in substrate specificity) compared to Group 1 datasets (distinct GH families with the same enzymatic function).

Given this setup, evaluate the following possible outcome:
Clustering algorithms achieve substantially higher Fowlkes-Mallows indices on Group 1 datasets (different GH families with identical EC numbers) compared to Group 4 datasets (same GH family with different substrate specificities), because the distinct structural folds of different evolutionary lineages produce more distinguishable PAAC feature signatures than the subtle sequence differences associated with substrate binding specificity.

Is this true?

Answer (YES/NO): YES